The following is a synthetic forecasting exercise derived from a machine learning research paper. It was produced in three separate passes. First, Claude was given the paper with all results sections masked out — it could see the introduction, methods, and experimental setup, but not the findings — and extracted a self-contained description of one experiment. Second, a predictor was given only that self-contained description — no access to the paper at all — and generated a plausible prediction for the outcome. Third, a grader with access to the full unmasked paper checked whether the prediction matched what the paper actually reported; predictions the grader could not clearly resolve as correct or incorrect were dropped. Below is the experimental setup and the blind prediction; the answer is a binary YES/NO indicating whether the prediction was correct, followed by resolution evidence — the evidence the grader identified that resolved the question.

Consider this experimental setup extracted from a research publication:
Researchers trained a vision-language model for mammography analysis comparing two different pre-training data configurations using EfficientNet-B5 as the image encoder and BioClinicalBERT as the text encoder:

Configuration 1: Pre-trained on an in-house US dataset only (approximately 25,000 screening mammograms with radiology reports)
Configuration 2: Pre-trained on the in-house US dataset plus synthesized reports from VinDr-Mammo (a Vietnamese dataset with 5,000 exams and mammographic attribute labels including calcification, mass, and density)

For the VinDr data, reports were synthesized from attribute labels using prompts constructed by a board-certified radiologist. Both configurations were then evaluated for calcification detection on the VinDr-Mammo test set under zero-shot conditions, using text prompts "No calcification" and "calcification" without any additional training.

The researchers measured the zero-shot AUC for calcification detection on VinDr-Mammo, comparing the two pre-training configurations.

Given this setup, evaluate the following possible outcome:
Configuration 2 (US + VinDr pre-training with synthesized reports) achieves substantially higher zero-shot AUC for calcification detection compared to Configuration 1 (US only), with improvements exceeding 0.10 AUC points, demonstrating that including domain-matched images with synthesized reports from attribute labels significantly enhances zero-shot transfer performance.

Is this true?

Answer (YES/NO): NO